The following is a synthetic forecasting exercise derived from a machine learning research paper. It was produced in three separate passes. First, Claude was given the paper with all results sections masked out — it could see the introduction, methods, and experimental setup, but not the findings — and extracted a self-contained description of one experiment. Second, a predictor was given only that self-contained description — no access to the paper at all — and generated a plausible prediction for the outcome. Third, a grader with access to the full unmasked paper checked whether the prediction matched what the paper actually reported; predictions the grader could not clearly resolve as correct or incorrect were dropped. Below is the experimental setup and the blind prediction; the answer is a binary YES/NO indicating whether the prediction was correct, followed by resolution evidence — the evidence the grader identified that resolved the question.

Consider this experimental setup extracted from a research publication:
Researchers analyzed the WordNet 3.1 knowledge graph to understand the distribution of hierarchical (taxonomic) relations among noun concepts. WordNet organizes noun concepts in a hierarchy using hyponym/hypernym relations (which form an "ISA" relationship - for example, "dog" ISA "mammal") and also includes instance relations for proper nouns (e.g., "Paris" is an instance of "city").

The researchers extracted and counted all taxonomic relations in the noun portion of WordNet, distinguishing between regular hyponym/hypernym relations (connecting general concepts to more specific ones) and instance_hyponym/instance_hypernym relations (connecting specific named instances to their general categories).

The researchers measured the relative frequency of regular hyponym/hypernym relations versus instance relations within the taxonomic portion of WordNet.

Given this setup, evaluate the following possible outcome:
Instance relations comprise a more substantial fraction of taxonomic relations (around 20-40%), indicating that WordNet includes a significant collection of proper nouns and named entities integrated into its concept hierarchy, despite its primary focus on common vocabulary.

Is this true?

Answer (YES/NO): NO